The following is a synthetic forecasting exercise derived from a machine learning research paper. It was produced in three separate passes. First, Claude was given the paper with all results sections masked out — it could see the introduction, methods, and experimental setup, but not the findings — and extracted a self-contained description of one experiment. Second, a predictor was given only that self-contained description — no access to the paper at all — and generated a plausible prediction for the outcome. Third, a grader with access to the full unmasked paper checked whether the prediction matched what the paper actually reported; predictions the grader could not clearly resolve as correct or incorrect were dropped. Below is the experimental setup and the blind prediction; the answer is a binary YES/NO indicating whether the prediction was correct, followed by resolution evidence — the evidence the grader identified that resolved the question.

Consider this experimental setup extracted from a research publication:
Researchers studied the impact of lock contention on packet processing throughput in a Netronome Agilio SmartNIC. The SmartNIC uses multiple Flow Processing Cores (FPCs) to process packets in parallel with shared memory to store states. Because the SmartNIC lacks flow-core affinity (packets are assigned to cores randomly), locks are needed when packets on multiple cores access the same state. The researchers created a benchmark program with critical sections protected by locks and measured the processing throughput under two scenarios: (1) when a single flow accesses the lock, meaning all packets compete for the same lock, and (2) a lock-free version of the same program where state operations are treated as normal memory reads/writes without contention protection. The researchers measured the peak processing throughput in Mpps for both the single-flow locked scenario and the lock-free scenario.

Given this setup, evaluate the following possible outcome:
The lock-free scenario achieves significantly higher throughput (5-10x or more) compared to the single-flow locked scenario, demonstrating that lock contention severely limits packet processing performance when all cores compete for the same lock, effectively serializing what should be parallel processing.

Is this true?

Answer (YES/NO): YES